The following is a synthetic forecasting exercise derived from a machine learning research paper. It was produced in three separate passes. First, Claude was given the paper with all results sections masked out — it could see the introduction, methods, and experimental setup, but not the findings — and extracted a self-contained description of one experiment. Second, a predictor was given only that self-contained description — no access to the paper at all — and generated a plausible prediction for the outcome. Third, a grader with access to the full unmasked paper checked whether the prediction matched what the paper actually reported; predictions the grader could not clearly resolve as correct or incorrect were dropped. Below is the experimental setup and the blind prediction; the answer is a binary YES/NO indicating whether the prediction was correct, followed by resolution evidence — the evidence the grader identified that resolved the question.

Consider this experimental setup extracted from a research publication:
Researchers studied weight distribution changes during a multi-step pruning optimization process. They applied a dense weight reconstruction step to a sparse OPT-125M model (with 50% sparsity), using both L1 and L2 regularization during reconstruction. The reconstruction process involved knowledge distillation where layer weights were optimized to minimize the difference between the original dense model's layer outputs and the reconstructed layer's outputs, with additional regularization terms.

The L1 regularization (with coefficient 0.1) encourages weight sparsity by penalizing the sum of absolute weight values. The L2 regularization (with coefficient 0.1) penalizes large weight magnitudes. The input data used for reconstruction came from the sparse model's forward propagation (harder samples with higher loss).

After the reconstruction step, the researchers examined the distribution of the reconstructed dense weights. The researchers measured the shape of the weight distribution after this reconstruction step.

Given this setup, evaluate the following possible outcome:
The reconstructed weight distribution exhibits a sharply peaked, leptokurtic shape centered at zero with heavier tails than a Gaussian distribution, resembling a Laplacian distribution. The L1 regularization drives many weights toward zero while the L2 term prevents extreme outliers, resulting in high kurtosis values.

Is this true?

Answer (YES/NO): NO